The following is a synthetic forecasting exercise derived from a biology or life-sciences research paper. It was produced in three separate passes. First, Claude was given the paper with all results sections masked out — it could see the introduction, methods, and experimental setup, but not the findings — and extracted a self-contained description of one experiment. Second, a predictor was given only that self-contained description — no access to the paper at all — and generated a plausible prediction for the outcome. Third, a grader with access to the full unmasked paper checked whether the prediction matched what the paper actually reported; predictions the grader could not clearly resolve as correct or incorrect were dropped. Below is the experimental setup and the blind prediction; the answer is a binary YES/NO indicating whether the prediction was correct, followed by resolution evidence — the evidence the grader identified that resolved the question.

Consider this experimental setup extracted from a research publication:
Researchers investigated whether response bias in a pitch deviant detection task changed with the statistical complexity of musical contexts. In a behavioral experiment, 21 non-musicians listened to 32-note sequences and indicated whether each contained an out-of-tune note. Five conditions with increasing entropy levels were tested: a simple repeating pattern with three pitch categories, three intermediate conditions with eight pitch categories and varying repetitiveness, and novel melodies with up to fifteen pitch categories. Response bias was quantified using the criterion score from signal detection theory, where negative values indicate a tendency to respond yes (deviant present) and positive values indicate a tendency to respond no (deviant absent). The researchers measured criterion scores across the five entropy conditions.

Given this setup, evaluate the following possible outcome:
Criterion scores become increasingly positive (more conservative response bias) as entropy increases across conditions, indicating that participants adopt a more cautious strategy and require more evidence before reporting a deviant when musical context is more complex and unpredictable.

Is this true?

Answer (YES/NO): NO